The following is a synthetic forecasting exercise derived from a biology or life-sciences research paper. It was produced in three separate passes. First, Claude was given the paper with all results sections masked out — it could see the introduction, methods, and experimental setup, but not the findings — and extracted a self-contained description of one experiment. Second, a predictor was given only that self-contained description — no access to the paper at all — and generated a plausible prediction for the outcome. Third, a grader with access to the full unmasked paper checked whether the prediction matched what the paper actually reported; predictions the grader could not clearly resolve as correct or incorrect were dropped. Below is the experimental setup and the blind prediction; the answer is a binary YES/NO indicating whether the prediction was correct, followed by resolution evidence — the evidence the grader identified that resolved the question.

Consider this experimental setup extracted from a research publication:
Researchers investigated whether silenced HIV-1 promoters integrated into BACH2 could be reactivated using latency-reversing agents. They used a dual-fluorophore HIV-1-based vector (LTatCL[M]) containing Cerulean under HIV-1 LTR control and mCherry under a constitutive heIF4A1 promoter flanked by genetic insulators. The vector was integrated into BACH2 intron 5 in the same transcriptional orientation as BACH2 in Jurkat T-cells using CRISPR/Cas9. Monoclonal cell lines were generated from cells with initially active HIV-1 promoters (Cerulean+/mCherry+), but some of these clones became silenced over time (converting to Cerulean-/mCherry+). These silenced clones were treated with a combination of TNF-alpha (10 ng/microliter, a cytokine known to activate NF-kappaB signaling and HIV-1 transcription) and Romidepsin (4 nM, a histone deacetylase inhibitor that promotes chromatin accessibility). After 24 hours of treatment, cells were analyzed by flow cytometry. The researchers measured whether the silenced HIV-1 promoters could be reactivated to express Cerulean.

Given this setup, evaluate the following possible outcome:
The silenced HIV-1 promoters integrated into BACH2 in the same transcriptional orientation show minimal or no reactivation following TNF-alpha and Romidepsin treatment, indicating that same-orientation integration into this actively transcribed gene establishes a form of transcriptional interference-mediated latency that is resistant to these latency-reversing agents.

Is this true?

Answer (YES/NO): NO